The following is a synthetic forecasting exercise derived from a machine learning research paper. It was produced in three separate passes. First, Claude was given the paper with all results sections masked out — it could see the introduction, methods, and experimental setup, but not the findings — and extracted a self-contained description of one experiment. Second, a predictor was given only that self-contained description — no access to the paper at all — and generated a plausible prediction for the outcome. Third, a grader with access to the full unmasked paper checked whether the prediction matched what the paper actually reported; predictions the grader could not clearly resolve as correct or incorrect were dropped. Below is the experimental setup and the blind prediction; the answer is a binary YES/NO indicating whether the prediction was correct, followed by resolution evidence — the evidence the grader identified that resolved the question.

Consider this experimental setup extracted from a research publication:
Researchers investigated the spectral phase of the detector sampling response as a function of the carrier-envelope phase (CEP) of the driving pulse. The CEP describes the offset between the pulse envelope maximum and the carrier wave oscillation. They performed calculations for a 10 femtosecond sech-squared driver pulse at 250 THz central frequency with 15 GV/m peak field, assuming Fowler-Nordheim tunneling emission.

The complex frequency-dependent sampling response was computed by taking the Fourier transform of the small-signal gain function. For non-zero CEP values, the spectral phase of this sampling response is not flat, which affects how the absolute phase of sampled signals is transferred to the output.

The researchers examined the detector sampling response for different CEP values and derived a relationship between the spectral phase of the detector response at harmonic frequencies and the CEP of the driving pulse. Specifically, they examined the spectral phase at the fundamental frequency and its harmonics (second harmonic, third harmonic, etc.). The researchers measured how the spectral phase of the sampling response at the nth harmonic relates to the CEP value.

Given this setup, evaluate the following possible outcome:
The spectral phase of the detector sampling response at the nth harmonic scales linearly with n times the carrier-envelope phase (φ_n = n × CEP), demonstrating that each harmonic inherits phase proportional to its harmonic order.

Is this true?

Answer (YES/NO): YES